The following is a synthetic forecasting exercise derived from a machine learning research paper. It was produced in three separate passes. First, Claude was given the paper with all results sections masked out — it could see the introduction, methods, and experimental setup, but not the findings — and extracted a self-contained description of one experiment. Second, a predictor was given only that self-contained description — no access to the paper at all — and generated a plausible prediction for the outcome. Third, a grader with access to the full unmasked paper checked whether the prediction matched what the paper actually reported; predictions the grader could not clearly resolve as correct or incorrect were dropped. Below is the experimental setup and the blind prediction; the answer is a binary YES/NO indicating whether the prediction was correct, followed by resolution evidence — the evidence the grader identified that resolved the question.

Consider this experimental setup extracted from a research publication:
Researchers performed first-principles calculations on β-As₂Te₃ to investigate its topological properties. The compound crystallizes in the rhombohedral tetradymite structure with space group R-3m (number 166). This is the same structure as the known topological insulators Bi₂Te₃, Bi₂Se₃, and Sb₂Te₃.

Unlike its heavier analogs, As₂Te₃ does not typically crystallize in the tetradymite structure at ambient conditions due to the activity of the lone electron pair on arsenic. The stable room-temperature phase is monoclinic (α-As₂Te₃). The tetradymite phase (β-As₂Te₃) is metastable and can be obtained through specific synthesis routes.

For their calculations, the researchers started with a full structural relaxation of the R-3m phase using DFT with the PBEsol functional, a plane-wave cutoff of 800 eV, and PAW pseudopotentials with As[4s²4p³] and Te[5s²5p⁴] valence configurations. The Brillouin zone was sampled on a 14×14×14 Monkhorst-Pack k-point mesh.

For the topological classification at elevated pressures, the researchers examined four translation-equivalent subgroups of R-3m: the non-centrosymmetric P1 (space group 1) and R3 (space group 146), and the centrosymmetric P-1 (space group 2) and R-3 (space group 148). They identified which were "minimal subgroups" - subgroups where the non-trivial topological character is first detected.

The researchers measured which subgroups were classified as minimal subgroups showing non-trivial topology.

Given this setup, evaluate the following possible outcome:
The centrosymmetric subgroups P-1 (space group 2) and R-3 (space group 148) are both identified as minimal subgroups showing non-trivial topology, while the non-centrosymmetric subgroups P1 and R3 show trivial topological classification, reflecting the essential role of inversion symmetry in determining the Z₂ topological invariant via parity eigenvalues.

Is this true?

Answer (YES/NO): NO